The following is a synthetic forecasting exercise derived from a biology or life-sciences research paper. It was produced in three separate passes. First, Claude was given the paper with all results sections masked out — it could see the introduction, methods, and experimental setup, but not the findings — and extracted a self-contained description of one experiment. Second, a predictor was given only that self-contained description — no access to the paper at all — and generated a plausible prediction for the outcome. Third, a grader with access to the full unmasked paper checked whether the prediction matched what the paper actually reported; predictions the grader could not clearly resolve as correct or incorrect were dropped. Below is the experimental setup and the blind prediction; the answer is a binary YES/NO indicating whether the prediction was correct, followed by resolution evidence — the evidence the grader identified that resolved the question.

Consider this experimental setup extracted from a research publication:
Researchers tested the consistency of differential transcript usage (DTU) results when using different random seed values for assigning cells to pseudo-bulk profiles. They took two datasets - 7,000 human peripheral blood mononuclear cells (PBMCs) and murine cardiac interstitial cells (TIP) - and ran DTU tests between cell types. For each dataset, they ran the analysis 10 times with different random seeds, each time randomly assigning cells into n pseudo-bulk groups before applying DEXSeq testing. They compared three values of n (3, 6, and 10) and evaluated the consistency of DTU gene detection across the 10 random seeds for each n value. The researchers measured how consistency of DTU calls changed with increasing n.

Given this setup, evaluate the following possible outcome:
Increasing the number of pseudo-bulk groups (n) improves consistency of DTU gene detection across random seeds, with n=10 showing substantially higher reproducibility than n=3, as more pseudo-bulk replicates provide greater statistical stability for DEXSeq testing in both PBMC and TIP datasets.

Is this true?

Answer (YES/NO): NO